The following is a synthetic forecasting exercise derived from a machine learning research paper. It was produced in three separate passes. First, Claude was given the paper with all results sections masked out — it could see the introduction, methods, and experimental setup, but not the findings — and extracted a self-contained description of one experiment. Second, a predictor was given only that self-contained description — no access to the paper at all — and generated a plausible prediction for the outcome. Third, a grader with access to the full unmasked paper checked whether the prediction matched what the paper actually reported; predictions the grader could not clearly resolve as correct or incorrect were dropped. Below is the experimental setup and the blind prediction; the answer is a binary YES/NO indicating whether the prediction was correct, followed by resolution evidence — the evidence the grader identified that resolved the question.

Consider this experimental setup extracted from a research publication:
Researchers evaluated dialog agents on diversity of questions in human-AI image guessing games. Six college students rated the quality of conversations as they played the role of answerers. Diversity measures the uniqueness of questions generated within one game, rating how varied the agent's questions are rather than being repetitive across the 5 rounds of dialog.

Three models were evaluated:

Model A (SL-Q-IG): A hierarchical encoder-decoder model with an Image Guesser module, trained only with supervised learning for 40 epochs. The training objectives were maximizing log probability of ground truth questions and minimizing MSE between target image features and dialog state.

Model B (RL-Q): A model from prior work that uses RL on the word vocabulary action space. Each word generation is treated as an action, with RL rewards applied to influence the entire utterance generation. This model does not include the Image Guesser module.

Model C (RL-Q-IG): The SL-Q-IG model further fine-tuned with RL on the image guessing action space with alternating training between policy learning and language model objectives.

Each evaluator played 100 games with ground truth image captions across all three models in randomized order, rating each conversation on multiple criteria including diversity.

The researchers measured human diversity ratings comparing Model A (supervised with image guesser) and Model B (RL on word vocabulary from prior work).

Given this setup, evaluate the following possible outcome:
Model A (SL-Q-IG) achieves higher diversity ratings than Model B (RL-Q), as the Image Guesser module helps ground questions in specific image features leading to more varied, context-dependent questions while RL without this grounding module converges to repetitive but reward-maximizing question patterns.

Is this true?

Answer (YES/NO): YES